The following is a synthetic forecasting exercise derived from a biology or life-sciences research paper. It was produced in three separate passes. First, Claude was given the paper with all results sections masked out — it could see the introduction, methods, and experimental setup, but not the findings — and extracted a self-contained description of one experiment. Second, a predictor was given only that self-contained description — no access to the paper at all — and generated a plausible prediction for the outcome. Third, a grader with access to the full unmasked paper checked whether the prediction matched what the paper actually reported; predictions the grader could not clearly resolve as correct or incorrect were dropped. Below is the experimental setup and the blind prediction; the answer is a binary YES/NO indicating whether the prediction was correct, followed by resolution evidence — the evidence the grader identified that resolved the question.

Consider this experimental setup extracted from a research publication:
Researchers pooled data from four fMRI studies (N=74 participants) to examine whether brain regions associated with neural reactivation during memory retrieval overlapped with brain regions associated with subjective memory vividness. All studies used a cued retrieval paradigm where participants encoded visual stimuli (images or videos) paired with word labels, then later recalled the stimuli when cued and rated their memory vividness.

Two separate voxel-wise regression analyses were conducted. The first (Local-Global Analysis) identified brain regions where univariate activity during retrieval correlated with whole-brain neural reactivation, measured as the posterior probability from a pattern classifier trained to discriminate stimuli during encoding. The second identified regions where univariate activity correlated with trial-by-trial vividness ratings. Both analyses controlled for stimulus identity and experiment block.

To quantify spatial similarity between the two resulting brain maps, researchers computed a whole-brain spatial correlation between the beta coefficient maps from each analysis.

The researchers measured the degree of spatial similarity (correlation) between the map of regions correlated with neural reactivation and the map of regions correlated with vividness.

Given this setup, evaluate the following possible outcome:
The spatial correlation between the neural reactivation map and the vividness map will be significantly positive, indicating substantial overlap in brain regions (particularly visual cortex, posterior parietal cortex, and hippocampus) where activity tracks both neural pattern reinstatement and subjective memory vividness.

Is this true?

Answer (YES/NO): NO